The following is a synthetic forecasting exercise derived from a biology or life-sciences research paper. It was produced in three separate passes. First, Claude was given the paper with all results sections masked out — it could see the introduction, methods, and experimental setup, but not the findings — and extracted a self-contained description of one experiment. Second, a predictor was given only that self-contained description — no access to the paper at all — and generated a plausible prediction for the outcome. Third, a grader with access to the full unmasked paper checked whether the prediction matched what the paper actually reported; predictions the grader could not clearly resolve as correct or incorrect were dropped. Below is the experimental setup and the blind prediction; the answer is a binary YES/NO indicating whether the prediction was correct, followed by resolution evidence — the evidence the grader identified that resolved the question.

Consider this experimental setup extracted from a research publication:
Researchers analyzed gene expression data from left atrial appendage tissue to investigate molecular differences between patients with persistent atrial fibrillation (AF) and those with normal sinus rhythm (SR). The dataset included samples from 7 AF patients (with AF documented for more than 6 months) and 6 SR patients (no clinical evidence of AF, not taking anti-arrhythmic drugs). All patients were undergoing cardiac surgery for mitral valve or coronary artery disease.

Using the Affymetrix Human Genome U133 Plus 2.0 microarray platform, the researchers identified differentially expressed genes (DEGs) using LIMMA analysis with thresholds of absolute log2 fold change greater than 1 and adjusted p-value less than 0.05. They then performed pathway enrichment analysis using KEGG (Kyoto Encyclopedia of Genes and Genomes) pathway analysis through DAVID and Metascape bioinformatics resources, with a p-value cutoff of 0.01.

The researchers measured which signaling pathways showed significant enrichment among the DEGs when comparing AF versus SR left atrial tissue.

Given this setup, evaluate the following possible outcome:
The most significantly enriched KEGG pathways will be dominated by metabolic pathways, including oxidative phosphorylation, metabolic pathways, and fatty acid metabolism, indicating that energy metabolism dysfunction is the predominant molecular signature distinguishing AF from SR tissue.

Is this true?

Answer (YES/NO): NO